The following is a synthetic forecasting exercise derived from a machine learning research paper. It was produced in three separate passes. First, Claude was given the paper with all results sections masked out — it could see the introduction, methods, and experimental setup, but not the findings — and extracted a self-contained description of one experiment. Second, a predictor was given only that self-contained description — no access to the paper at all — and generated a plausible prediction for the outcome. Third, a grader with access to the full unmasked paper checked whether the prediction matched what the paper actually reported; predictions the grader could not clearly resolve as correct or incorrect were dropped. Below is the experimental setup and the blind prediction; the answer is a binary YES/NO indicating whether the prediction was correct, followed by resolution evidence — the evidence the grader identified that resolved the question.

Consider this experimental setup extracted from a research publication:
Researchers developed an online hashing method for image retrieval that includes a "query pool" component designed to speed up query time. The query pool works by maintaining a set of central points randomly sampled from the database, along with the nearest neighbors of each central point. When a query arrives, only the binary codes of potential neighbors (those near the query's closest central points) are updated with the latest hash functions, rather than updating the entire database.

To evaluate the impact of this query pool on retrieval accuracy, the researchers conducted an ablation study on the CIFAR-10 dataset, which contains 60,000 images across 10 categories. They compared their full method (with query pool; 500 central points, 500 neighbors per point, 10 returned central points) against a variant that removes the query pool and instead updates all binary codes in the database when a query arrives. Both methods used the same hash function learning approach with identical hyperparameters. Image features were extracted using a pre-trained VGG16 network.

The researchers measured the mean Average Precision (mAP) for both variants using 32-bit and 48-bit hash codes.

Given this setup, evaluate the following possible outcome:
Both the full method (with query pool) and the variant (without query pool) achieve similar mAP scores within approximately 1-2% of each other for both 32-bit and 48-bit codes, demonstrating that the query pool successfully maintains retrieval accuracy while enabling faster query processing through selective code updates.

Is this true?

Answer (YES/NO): YES